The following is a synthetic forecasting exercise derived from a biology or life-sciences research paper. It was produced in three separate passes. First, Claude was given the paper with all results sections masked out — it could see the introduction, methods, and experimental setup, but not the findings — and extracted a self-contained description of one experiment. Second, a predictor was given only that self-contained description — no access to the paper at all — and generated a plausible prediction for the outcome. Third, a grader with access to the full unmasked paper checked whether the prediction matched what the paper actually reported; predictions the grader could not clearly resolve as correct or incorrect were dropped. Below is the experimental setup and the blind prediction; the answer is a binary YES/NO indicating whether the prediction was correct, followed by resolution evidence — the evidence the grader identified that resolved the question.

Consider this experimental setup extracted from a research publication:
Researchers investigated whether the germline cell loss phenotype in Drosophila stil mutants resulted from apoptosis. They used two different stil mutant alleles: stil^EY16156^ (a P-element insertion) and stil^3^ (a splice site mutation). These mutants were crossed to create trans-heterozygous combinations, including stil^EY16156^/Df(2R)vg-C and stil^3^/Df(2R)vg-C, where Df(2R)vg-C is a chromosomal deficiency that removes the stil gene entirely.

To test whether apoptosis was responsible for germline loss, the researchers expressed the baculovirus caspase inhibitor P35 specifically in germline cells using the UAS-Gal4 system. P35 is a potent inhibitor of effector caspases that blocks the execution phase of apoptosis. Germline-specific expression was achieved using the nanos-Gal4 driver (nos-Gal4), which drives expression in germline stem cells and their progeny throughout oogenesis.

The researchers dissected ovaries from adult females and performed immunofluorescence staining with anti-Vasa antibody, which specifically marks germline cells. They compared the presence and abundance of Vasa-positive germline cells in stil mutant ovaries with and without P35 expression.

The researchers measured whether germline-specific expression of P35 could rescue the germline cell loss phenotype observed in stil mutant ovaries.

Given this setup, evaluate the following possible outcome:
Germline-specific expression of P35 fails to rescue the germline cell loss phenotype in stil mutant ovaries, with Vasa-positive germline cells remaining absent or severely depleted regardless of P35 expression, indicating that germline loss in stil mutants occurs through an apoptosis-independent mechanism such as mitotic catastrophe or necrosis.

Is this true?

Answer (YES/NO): NO